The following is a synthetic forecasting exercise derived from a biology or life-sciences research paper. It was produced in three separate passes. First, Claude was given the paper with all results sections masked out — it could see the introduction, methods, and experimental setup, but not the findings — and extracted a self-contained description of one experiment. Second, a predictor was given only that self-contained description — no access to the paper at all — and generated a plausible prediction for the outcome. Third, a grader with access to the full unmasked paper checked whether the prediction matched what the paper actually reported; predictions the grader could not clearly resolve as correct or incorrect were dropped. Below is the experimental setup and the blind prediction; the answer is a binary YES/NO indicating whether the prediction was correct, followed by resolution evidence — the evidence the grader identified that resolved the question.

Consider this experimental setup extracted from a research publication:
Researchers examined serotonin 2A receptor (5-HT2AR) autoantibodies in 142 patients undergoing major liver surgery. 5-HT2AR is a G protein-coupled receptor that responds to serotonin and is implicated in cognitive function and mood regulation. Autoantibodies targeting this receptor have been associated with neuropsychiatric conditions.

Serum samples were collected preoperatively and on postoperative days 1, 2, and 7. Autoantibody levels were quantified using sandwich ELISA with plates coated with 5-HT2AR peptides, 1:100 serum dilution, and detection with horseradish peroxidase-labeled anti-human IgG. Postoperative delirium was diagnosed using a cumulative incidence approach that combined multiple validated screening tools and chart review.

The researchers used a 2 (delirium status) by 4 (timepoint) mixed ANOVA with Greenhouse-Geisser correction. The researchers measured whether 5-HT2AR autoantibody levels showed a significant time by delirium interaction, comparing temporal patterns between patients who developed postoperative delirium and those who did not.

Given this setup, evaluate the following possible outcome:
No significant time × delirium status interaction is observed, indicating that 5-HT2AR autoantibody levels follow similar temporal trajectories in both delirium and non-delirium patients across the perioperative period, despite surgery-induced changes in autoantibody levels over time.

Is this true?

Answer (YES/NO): YES